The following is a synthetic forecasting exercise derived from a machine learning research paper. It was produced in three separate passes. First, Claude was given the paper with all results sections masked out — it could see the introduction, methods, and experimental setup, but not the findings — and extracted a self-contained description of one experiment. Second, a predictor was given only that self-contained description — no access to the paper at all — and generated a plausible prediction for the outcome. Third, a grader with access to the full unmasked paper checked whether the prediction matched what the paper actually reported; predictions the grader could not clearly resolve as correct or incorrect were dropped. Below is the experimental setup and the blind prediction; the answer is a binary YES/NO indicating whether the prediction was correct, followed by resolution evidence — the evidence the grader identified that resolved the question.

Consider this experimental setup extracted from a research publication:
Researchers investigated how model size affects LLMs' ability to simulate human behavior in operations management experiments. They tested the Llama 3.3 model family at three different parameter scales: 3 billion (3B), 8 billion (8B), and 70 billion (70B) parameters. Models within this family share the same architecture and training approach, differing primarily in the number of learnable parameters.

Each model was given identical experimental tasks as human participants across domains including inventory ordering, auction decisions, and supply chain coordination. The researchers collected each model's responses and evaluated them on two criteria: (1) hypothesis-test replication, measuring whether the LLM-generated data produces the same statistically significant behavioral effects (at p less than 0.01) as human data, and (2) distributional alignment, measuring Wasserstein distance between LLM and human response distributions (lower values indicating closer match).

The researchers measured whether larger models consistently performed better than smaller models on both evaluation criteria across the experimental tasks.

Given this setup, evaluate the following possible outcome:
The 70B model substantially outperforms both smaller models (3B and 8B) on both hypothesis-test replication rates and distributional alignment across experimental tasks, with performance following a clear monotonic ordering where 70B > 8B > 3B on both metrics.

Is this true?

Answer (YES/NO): NO